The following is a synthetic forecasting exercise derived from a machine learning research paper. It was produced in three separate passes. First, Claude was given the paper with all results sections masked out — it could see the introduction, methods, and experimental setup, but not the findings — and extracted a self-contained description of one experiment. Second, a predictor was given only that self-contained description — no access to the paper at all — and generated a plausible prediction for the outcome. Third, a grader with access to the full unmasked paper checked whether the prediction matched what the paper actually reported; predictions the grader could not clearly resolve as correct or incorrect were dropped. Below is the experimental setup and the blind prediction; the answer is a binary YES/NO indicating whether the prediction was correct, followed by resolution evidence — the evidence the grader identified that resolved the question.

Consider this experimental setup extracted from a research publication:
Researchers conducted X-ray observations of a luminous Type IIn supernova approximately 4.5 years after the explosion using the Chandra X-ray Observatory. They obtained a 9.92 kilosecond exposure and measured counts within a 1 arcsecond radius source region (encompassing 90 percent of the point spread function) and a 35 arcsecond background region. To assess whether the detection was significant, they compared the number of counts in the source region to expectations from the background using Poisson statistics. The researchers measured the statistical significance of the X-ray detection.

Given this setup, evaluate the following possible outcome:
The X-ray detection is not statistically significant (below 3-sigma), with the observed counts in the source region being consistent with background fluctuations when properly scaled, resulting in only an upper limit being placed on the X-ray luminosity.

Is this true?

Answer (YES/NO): NO